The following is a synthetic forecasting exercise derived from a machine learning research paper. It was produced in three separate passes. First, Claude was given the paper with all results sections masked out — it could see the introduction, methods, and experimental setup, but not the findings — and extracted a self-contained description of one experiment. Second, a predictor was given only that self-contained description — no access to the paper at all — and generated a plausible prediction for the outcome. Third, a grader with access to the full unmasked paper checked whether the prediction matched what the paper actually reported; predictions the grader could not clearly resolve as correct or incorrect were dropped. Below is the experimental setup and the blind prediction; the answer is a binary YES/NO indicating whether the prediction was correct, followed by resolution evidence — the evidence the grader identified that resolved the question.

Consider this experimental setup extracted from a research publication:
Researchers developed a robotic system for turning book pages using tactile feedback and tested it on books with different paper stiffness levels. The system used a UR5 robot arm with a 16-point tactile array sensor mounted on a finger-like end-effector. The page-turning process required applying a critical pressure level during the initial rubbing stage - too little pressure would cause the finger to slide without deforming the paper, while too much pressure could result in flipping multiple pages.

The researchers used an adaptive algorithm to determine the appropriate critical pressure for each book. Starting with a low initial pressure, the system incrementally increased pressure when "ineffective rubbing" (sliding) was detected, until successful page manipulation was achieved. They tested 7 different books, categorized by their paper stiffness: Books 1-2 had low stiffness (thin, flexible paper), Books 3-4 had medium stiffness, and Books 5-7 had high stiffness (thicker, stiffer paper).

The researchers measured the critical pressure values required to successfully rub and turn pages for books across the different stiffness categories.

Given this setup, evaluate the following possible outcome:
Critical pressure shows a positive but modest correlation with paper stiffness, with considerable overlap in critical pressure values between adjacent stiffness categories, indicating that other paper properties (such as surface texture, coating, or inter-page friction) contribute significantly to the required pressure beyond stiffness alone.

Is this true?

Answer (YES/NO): NO